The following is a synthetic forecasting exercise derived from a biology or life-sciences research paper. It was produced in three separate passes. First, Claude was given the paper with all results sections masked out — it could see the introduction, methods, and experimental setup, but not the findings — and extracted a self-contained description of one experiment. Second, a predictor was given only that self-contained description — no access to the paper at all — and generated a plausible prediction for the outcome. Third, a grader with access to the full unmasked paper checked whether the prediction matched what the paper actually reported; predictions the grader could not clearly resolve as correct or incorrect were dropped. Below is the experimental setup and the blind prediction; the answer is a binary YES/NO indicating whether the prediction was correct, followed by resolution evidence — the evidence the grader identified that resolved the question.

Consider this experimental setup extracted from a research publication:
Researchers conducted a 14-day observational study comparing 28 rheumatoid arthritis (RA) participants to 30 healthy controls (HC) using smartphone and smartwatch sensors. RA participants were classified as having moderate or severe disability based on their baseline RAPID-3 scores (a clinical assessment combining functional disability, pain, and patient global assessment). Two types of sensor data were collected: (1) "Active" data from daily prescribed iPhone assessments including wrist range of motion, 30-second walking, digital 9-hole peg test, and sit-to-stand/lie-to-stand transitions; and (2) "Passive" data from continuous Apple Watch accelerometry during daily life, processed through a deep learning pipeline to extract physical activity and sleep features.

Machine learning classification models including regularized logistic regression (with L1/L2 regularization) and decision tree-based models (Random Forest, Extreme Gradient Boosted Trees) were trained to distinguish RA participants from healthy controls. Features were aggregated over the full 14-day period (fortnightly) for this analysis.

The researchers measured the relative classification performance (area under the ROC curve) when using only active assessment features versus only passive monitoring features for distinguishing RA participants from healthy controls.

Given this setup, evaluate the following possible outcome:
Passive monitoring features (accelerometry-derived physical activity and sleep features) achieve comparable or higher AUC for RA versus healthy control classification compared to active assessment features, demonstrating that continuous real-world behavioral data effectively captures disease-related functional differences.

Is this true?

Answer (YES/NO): YES